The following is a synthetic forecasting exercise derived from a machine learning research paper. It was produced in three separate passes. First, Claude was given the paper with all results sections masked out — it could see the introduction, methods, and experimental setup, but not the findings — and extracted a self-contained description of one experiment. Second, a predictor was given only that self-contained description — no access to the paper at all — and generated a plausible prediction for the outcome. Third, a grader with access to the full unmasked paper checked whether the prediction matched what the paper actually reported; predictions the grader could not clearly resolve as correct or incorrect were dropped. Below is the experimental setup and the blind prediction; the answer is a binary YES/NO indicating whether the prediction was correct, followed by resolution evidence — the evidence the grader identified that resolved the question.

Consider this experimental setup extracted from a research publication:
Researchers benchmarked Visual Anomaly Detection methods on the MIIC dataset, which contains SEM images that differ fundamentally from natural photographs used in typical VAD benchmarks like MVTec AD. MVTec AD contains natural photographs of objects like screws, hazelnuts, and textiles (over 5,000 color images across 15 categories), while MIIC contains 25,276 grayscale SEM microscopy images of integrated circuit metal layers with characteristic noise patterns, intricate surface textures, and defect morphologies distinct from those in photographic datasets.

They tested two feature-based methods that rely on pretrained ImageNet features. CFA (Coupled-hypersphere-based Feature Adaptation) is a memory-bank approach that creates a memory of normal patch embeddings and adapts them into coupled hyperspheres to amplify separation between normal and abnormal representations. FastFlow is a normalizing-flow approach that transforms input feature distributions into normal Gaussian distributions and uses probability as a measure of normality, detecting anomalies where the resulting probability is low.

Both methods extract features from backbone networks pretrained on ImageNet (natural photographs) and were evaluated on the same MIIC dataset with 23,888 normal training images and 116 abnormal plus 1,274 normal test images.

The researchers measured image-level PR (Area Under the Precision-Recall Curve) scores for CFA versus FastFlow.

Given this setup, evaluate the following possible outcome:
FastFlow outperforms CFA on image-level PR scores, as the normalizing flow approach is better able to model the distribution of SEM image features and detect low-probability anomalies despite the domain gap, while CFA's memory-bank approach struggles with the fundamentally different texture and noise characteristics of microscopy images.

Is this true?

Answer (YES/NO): NO